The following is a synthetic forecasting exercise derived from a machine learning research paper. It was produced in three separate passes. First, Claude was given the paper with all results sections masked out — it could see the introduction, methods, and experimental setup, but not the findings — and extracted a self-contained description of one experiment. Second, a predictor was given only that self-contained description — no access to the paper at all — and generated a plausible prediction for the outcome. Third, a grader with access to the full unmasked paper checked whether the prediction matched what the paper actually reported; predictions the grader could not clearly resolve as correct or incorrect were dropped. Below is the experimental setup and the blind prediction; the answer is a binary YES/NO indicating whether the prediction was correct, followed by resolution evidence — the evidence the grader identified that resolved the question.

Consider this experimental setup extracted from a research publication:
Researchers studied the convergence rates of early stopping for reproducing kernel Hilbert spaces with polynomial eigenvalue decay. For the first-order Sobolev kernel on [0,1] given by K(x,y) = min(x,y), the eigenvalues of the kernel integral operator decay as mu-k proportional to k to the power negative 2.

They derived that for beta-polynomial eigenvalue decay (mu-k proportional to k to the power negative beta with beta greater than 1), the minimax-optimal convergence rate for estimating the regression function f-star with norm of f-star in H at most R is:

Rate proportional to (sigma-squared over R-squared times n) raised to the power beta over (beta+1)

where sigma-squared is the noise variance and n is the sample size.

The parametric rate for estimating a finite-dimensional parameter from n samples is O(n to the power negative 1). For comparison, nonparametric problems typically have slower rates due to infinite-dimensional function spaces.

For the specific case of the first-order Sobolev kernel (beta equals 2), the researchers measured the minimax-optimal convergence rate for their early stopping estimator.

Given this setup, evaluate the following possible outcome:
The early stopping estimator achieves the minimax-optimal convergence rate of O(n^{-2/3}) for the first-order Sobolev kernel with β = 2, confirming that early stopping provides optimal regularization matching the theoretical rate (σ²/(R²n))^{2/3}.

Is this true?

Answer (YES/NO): YES